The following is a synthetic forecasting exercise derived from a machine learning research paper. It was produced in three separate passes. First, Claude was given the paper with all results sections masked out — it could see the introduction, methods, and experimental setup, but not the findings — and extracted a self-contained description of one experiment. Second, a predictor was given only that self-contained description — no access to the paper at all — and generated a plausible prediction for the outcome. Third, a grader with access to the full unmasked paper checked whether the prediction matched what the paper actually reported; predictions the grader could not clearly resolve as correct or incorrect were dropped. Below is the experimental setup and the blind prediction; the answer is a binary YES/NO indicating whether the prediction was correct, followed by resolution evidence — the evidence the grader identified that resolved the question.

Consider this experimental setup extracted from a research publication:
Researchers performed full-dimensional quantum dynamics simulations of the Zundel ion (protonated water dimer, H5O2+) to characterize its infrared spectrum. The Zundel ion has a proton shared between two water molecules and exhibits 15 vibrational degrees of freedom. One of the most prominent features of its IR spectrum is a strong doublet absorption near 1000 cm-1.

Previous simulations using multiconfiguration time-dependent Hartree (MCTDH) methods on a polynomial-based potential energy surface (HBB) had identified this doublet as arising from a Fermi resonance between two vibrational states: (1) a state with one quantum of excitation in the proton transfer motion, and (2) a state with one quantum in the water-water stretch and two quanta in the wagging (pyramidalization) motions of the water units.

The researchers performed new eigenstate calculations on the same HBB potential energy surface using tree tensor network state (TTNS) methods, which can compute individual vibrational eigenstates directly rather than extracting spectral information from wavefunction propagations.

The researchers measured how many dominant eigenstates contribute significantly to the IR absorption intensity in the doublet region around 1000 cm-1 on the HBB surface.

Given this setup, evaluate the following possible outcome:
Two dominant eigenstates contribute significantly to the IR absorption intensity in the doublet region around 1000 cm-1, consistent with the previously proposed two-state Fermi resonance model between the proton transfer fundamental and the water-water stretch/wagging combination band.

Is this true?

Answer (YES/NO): NO